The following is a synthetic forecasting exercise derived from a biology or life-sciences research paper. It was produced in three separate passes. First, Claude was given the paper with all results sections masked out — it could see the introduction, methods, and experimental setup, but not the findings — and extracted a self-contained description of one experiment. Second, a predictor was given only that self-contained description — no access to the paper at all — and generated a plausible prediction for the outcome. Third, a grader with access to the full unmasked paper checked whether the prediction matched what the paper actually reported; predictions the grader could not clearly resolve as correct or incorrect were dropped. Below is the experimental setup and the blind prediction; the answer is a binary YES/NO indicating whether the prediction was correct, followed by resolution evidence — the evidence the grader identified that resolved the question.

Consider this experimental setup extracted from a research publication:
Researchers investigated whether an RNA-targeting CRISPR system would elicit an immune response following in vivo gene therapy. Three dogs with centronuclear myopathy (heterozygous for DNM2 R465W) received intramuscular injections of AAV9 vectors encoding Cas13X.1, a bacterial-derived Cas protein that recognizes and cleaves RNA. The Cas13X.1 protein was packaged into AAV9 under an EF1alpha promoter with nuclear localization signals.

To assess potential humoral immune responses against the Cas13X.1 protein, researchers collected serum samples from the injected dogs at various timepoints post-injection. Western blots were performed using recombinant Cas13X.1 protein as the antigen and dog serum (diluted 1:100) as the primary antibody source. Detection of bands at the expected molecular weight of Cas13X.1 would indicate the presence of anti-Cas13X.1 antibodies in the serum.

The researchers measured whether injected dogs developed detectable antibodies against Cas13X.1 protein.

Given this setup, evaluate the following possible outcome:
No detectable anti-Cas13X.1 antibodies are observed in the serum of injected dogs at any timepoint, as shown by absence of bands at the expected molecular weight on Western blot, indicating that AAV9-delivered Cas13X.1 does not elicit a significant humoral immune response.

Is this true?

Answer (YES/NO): YES